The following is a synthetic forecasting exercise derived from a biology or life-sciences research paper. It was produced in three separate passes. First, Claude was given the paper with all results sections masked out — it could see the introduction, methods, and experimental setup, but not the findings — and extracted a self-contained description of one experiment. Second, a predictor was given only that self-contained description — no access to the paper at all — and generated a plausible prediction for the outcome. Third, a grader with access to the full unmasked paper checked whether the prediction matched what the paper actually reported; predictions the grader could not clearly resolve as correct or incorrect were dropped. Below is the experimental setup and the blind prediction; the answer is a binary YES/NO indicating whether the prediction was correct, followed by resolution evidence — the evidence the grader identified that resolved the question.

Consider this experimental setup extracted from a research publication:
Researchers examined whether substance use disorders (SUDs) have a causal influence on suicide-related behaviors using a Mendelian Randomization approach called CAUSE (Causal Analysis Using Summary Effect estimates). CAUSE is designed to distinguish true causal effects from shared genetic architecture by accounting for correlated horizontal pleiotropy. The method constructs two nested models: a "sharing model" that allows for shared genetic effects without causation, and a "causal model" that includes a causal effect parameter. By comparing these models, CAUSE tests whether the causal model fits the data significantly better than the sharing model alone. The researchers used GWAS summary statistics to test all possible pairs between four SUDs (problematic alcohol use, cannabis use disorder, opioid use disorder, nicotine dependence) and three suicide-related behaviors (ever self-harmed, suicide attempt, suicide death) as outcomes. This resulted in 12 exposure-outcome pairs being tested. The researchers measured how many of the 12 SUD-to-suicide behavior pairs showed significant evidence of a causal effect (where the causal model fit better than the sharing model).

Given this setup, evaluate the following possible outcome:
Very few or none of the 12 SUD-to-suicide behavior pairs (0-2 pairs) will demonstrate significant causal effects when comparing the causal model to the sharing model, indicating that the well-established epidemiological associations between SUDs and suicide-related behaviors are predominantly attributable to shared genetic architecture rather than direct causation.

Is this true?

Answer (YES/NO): YES